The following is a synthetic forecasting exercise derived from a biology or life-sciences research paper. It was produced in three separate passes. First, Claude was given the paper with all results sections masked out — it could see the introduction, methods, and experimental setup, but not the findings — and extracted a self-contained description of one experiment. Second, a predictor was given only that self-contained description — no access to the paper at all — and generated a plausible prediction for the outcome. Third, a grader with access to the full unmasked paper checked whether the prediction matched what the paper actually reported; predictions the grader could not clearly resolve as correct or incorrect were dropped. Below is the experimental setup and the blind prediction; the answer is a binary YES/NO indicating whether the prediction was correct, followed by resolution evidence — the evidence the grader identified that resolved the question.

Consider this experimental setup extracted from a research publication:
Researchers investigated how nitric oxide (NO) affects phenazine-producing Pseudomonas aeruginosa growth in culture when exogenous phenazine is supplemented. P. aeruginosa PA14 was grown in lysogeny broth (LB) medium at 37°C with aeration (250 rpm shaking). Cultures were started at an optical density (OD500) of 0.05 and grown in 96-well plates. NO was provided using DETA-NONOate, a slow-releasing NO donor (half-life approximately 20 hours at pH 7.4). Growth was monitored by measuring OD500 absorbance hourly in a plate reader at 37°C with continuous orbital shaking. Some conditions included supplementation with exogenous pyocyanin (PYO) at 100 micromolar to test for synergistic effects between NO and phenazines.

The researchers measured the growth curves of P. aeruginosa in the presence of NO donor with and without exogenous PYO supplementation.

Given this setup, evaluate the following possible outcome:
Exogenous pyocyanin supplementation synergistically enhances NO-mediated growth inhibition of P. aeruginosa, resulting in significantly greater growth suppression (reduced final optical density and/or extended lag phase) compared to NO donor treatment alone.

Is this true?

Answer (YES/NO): YES